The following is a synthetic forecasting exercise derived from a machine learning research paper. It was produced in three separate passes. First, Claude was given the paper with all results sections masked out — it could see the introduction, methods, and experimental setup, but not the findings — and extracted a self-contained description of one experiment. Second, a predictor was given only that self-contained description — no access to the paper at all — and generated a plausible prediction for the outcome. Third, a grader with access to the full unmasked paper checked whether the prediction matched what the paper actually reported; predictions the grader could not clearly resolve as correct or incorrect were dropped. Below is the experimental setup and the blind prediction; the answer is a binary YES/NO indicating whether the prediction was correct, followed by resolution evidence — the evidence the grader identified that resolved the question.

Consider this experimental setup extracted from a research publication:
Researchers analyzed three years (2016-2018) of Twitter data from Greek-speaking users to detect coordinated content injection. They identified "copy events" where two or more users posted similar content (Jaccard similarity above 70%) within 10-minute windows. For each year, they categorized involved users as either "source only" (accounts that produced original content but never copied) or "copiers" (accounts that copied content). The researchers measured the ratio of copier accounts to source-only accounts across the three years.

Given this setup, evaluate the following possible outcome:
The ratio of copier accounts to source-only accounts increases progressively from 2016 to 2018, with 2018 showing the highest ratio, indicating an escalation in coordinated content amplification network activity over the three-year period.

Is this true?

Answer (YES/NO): NO